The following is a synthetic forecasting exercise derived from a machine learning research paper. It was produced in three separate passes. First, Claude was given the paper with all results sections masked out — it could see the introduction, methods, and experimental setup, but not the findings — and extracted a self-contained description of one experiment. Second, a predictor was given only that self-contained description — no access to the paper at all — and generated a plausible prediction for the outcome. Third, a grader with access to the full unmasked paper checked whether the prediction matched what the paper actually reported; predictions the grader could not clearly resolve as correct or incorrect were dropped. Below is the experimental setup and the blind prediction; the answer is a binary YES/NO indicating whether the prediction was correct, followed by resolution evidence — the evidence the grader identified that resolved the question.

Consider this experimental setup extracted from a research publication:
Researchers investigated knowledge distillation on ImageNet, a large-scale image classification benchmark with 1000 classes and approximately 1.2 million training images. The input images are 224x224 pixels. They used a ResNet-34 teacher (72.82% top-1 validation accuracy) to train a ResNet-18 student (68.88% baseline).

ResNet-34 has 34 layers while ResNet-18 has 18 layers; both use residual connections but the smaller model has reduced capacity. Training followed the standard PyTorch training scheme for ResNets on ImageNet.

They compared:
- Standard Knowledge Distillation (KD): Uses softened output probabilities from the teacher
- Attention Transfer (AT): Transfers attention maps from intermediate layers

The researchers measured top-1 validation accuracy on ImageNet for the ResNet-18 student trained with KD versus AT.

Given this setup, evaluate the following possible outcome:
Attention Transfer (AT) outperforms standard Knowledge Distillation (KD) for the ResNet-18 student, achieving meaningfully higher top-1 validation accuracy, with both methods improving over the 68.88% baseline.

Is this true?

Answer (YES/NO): NO